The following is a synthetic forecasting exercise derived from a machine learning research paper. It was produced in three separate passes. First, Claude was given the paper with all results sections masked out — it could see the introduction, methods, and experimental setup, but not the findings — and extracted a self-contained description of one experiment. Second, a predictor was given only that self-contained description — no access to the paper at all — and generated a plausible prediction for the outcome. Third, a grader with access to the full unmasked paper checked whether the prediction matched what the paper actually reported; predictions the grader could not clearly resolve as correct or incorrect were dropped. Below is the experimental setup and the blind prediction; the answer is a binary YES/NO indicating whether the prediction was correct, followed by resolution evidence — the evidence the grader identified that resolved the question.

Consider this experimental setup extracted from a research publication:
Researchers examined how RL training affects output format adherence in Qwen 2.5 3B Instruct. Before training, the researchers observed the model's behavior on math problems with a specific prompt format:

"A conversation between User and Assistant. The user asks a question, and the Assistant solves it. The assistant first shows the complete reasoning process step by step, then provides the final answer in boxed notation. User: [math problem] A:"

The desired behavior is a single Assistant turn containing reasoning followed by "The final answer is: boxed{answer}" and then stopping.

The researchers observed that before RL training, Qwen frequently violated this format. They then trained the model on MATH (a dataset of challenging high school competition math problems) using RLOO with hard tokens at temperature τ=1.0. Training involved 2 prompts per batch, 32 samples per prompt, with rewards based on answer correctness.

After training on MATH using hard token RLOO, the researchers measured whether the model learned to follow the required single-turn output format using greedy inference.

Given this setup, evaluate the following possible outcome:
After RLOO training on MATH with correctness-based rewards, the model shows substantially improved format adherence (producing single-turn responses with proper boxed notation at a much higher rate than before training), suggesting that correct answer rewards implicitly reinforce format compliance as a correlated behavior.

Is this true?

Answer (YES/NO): YES